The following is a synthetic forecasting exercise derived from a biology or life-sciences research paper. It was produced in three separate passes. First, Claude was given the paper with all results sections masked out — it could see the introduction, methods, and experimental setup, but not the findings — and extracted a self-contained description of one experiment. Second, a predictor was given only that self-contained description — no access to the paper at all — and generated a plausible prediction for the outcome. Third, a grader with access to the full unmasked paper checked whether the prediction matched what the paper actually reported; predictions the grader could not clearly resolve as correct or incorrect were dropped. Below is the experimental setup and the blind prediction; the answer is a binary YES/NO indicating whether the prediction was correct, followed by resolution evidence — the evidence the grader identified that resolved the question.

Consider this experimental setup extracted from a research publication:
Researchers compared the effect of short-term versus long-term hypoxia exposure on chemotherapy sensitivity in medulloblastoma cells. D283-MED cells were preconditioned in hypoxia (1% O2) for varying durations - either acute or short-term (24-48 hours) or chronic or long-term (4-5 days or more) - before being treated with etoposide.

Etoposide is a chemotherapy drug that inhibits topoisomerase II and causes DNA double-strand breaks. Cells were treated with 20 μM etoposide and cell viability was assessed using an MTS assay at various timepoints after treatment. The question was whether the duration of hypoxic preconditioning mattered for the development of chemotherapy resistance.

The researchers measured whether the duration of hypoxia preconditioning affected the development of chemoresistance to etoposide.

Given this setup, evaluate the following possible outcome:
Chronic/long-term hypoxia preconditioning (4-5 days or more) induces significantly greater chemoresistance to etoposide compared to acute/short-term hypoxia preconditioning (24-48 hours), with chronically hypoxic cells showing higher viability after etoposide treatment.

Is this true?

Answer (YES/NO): YES